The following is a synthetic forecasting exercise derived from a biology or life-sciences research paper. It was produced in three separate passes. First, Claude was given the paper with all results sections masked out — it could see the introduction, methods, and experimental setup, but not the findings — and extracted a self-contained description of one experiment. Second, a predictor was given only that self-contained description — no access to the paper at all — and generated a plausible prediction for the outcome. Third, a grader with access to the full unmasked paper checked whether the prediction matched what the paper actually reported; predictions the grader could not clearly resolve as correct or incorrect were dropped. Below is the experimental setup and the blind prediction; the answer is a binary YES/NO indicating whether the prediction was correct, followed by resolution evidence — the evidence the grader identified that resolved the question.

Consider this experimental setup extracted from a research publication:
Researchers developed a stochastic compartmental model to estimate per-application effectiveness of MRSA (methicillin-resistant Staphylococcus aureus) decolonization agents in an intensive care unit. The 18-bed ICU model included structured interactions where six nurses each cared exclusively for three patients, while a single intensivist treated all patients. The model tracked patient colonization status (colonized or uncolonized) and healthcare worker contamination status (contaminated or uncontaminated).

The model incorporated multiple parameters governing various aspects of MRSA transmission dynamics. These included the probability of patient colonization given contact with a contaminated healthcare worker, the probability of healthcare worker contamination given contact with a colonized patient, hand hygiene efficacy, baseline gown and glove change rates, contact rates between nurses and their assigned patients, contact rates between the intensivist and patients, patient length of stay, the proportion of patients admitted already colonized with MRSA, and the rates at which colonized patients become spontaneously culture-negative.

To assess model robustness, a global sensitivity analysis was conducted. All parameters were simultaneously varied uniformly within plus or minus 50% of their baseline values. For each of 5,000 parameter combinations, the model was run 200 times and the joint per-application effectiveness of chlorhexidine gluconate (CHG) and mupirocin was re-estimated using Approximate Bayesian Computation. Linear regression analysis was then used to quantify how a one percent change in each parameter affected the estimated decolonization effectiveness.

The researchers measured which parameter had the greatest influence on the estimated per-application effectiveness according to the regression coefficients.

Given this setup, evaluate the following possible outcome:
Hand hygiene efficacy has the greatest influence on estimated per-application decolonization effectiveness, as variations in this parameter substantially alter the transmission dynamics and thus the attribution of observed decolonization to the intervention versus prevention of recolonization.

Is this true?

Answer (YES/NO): NO